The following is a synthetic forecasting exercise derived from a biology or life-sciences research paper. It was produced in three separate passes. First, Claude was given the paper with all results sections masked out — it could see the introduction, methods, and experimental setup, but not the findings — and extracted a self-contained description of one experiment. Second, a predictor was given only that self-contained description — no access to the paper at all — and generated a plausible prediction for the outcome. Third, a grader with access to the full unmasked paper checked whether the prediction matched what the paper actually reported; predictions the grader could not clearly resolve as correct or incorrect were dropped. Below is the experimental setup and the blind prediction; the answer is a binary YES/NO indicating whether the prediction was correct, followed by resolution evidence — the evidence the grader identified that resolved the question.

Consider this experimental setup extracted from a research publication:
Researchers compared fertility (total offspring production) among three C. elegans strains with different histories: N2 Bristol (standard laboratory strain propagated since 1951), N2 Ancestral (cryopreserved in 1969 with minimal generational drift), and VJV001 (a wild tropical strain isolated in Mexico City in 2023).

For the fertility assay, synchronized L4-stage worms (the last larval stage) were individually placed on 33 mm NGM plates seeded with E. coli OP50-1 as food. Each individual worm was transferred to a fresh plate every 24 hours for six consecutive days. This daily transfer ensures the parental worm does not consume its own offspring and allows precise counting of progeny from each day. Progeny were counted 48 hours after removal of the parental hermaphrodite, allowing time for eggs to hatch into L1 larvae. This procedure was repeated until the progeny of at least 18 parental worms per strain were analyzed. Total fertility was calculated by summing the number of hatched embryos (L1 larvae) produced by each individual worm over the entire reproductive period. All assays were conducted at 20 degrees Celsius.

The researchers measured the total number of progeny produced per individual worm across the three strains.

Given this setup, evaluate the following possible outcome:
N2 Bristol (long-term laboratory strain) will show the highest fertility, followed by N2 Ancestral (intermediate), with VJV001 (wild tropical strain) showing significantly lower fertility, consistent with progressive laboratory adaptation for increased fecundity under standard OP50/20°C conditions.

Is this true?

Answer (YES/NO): YES